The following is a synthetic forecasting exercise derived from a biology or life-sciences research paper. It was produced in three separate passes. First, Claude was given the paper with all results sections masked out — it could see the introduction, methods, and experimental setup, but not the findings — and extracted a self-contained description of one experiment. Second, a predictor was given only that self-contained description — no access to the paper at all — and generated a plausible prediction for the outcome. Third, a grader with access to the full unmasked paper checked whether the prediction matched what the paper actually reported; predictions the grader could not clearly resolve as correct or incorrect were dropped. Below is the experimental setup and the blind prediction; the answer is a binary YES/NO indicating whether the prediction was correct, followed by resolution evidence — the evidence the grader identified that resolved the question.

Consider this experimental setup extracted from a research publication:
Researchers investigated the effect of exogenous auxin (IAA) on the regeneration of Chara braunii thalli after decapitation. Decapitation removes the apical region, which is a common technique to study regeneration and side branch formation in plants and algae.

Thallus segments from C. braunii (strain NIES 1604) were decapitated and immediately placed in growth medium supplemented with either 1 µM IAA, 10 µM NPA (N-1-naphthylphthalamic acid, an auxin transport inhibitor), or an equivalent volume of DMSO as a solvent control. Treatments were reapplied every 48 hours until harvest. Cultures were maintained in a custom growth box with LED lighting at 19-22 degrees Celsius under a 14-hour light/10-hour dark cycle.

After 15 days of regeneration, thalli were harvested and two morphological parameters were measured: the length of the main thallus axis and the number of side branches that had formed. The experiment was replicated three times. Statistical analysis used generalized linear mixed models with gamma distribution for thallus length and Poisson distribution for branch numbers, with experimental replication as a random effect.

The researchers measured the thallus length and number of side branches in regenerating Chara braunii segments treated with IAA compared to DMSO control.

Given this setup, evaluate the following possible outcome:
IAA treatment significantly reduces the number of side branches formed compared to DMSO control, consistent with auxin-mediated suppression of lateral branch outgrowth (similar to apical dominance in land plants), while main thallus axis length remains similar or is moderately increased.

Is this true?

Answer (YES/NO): NO